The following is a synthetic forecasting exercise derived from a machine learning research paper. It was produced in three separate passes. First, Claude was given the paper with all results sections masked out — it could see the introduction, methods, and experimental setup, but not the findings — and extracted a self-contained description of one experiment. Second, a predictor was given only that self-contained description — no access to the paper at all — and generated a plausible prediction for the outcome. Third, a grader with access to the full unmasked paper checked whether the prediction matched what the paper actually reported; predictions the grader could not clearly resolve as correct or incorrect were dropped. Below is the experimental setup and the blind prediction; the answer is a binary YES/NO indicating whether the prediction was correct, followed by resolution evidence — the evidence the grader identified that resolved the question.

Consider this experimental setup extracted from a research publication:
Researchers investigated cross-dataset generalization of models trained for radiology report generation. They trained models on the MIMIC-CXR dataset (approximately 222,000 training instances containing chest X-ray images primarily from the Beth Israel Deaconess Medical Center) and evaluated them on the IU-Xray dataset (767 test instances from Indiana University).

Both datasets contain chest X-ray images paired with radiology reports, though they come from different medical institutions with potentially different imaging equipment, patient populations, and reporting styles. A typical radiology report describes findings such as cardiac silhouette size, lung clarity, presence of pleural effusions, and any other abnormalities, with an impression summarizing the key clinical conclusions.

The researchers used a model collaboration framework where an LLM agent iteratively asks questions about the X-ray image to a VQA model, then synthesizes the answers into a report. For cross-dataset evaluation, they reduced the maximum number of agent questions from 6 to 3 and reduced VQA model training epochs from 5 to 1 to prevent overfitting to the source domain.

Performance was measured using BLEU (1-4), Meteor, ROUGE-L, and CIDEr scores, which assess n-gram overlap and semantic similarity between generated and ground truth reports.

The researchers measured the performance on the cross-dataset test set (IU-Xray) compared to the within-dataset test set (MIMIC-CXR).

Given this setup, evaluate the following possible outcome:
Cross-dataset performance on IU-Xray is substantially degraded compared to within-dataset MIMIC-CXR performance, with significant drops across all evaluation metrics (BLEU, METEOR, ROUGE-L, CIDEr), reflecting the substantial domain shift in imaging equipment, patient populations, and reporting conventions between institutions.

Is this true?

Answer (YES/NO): NO